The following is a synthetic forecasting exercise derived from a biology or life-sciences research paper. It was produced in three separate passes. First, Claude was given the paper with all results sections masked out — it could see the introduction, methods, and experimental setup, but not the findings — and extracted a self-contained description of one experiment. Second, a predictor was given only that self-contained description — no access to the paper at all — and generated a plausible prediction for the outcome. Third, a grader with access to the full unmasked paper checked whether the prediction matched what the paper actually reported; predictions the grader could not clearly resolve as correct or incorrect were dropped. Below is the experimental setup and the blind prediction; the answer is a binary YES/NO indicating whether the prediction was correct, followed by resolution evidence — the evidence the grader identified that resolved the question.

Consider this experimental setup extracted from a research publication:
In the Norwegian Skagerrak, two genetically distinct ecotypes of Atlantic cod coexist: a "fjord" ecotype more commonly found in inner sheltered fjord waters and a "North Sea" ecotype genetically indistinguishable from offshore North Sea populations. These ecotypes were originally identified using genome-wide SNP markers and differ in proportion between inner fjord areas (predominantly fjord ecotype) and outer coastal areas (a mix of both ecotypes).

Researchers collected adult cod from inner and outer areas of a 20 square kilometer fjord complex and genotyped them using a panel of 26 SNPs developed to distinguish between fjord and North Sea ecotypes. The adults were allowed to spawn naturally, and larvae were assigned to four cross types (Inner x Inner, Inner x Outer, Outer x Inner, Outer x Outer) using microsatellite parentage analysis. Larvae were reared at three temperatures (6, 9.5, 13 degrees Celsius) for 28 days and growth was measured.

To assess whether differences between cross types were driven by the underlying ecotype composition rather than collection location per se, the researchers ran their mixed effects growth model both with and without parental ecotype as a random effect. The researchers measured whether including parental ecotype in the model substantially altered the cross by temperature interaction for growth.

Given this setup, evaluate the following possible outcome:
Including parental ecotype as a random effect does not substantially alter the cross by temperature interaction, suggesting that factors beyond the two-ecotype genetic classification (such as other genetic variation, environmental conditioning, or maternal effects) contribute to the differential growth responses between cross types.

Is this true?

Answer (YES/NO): YES